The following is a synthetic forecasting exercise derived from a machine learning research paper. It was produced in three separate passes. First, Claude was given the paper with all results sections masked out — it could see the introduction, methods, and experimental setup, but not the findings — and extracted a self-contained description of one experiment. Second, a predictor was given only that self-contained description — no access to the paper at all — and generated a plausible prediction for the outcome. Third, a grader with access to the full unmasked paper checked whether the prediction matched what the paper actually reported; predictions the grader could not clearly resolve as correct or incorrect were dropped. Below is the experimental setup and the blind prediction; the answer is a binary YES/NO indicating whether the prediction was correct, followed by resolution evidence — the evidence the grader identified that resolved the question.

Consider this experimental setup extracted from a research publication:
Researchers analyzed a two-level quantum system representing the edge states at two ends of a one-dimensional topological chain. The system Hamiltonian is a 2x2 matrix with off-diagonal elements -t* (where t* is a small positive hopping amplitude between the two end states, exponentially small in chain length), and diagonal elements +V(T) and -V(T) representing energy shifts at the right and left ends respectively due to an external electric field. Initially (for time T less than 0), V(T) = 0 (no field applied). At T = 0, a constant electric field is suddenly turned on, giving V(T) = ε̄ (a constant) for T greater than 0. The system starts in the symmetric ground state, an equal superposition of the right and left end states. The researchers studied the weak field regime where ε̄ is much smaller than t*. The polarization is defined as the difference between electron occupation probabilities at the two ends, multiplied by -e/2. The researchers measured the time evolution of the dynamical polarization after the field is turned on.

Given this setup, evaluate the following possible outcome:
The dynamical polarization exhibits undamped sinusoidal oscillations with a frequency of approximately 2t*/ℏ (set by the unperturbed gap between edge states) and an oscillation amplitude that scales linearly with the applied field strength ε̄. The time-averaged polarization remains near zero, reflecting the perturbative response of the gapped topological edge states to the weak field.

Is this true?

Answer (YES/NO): NO